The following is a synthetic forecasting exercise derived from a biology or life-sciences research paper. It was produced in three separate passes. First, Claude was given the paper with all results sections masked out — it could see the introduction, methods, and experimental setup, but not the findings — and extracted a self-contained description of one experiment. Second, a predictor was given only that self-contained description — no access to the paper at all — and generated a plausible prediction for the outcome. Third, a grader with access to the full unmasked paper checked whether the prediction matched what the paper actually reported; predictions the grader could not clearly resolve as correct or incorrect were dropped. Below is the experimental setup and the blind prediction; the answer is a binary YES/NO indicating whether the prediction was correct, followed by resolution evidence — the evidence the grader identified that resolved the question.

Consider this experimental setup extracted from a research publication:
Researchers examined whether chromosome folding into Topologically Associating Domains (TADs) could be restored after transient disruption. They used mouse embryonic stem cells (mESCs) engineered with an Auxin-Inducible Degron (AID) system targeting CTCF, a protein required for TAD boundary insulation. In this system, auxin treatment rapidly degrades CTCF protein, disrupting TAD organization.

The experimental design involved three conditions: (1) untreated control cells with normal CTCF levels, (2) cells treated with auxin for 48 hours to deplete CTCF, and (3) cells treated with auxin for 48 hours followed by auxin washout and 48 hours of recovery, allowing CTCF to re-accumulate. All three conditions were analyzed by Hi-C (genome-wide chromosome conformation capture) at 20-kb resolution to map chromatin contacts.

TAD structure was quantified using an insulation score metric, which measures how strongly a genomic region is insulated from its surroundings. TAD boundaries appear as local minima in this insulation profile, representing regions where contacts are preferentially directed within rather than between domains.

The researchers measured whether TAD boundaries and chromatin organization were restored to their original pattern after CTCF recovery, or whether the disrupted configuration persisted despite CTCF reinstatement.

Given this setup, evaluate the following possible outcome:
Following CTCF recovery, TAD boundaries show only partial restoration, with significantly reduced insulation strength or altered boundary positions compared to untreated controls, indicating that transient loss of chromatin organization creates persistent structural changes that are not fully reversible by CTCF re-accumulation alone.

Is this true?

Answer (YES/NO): NO